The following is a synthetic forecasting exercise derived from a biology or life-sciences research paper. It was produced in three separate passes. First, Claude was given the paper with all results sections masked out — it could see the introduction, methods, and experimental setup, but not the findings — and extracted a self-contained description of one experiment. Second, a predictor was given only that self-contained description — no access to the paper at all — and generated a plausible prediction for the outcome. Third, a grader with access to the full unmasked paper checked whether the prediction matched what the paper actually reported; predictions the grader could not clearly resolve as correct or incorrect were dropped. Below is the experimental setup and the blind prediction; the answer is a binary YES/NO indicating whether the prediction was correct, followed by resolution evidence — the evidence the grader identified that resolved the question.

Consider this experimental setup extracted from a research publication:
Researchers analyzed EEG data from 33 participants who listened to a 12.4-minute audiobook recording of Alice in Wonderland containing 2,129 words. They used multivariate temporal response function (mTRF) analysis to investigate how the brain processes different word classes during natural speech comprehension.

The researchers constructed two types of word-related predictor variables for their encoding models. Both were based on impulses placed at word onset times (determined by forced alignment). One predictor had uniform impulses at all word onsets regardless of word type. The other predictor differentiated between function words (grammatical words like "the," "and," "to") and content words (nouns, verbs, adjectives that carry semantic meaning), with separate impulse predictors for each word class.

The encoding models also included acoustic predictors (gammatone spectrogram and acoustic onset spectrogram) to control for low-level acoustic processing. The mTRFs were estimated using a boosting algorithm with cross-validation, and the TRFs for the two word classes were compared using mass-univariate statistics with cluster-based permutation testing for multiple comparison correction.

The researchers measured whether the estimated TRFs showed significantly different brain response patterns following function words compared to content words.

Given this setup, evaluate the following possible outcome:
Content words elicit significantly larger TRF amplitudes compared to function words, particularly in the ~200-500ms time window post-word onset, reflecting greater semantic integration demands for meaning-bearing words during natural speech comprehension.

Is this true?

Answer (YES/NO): NO